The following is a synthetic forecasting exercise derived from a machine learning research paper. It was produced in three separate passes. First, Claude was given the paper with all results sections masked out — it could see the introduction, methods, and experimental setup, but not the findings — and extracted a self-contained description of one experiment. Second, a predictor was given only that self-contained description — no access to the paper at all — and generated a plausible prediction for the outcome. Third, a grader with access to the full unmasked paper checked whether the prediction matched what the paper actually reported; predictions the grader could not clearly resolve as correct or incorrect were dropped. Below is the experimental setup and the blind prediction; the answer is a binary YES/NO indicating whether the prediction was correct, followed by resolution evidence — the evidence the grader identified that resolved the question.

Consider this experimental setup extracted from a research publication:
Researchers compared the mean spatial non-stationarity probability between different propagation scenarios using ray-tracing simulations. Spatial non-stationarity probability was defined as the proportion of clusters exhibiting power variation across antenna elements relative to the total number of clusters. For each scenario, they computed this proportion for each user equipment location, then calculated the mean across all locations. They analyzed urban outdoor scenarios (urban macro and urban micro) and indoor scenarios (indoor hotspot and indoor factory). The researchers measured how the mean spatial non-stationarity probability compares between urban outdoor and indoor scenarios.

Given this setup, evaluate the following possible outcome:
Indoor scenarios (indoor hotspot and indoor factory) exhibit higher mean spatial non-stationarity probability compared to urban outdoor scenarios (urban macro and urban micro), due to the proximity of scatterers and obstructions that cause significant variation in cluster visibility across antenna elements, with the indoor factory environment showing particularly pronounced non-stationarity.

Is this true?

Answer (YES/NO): NO